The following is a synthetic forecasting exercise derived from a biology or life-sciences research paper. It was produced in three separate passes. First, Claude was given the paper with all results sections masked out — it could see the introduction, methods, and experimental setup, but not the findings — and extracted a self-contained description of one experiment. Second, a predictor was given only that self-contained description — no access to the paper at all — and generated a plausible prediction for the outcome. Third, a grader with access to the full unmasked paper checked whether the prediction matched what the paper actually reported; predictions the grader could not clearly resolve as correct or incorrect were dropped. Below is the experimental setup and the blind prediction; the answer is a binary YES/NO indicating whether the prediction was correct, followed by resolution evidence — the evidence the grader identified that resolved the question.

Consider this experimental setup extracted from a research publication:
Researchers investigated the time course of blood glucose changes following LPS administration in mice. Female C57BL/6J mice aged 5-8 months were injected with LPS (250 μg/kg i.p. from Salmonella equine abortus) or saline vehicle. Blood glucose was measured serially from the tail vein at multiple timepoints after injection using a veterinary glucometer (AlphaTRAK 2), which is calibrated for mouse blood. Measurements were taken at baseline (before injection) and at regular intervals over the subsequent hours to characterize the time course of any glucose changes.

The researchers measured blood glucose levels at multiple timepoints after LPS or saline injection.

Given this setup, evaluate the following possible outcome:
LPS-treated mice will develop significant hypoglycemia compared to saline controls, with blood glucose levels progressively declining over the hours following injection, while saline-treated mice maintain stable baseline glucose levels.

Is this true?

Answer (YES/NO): YES